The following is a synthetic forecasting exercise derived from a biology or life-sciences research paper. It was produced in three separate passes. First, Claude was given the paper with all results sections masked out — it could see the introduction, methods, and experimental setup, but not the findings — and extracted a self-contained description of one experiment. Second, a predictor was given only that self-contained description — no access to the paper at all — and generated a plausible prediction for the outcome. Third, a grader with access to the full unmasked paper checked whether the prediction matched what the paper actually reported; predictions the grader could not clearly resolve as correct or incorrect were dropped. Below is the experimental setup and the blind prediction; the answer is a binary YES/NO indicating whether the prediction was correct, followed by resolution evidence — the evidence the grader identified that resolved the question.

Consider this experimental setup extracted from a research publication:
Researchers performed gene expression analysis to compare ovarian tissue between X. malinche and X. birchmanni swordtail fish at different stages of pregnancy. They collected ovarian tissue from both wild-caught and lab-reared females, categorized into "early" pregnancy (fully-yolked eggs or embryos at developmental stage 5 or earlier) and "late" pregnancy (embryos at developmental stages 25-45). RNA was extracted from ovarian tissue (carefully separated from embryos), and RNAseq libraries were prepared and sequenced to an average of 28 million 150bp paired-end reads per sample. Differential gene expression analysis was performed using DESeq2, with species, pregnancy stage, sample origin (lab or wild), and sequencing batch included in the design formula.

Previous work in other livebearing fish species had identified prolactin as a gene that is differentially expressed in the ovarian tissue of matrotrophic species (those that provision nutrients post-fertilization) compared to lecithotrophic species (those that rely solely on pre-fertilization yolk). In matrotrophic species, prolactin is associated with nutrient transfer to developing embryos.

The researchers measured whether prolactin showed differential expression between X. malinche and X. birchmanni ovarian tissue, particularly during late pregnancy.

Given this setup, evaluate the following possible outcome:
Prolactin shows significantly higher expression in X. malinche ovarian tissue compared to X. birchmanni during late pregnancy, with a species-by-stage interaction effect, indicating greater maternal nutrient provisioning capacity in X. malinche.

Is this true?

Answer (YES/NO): NO